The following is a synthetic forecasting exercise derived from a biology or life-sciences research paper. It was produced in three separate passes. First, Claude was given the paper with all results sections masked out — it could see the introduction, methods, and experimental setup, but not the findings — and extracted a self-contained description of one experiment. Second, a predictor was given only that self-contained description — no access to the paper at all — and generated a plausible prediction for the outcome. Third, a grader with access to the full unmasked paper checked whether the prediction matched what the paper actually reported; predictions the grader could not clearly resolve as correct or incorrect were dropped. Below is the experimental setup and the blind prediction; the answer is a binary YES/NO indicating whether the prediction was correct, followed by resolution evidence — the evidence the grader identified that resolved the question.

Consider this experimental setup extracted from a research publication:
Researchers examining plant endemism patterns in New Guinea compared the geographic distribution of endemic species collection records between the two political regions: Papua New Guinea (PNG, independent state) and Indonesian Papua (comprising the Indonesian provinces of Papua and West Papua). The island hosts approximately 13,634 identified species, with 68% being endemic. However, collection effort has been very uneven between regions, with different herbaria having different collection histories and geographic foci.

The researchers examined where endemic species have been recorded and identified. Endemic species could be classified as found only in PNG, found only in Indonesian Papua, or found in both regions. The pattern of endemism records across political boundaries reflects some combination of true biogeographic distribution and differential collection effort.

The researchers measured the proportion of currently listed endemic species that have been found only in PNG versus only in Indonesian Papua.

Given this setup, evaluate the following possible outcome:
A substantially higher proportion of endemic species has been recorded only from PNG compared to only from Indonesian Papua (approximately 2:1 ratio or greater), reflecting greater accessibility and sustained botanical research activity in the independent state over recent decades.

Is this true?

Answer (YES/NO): YES